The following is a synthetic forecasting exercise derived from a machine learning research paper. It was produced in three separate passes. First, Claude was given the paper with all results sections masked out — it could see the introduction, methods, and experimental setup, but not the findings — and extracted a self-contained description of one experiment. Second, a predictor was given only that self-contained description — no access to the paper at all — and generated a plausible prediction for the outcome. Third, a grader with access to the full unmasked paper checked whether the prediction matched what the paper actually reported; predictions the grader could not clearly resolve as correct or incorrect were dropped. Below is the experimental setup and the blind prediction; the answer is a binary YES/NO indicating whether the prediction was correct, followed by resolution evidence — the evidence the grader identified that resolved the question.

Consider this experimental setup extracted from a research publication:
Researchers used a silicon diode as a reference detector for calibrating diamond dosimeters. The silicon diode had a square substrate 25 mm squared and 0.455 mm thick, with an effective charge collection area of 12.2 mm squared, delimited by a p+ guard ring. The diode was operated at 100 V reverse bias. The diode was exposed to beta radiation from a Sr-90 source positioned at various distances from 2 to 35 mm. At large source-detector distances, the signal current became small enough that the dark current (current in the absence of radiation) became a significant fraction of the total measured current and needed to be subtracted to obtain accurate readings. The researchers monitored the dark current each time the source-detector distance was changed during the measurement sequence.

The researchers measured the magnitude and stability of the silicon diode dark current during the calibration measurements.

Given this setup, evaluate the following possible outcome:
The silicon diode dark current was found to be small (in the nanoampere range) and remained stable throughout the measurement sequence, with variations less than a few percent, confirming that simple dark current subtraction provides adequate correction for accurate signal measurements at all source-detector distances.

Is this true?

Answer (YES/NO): NO